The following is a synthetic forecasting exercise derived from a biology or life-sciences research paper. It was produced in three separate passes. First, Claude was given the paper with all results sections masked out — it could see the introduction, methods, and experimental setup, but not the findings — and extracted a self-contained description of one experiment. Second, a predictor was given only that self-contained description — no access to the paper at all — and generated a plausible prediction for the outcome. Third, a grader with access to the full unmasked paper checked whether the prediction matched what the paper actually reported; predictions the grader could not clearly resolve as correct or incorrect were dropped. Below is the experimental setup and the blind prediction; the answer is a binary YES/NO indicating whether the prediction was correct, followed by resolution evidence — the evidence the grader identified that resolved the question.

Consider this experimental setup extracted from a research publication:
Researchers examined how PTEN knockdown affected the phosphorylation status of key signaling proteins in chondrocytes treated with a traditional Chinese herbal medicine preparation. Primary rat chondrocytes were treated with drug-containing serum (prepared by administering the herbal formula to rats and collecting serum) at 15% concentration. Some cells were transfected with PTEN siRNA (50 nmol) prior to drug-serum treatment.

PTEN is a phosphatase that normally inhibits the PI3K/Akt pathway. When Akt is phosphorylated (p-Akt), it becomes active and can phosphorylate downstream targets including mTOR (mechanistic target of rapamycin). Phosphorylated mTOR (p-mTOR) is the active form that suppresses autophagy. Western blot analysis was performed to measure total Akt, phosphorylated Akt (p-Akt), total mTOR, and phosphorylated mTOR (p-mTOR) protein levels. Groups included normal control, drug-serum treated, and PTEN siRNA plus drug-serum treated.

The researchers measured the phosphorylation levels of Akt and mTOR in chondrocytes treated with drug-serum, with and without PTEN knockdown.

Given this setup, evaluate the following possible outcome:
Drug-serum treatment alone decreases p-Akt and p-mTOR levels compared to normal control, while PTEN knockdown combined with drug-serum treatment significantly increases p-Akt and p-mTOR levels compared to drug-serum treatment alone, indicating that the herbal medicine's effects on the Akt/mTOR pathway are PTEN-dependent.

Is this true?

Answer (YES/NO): NO